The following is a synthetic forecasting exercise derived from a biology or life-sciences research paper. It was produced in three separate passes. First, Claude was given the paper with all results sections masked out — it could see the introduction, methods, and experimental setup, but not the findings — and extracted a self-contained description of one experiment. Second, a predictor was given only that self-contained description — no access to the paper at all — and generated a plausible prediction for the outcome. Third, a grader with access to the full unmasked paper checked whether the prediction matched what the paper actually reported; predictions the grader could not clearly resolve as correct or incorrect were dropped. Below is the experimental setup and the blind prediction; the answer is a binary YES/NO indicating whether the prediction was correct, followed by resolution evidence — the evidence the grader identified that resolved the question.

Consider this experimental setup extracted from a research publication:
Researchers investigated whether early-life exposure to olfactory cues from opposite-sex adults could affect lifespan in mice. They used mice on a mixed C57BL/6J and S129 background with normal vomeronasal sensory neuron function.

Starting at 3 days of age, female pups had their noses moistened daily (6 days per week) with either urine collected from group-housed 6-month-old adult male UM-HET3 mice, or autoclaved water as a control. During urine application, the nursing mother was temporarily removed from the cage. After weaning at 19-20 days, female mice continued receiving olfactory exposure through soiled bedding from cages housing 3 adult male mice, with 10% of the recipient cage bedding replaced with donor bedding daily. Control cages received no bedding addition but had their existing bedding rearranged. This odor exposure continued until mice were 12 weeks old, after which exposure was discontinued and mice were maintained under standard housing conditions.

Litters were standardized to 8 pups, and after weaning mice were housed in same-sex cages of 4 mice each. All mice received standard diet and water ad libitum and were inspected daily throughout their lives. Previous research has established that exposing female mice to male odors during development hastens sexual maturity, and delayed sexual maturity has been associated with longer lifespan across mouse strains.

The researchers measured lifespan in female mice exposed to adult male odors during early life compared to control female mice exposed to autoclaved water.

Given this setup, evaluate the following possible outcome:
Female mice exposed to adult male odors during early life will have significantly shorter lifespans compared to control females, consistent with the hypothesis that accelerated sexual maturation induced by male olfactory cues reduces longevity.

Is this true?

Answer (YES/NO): NO